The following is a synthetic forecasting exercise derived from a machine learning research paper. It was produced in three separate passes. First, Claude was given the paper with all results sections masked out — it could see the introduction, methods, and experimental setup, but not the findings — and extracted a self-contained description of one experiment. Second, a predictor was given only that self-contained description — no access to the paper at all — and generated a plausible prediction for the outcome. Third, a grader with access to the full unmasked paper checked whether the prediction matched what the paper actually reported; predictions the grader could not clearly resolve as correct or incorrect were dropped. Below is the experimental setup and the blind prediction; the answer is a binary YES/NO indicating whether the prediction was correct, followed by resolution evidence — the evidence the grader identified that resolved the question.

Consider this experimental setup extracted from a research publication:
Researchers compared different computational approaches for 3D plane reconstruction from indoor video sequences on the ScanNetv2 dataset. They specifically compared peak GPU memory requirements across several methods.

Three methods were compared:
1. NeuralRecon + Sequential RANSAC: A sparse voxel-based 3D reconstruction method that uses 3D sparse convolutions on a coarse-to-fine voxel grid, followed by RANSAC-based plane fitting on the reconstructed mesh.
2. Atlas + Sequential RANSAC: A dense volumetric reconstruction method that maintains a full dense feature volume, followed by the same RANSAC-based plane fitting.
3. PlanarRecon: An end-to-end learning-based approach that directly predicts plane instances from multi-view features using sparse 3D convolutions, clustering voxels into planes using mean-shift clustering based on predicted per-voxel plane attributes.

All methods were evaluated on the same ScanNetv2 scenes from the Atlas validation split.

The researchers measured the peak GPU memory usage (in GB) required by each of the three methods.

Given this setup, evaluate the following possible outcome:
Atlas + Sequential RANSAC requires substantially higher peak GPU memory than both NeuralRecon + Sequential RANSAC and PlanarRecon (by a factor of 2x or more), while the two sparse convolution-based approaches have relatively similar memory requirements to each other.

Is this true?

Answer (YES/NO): YES